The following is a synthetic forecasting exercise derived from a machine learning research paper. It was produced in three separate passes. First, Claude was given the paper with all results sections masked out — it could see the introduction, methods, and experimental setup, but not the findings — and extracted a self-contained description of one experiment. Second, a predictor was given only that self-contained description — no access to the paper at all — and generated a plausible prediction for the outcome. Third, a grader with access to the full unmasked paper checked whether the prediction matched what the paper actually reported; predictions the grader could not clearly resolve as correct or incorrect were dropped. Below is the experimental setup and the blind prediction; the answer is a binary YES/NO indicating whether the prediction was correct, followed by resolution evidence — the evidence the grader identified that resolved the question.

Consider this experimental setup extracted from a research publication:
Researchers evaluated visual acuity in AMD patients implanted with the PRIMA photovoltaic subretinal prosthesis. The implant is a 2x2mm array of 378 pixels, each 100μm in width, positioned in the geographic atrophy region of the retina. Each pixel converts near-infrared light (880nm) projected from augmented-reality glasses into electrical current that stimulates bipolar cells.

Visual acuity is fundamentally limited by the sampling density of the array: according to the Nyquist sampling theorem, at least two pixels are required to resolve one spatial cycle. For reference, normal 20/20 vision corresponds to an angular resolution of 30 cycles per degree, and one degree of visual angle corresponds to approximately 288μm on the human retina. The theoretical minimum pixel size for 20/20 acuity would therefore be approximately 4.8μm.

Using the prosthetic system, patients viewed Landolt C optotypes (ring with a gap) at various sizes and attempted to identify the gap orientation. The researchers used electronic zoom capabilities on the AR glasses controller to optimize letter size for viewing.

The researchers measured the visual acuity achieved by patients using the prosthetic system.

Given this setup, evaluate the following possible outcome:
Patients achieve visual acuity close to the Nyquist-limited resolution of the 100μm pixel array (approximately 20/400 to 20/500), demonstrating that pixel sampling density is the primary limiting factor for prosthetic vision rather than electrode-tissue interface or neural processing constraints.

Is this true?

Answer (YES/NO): YES